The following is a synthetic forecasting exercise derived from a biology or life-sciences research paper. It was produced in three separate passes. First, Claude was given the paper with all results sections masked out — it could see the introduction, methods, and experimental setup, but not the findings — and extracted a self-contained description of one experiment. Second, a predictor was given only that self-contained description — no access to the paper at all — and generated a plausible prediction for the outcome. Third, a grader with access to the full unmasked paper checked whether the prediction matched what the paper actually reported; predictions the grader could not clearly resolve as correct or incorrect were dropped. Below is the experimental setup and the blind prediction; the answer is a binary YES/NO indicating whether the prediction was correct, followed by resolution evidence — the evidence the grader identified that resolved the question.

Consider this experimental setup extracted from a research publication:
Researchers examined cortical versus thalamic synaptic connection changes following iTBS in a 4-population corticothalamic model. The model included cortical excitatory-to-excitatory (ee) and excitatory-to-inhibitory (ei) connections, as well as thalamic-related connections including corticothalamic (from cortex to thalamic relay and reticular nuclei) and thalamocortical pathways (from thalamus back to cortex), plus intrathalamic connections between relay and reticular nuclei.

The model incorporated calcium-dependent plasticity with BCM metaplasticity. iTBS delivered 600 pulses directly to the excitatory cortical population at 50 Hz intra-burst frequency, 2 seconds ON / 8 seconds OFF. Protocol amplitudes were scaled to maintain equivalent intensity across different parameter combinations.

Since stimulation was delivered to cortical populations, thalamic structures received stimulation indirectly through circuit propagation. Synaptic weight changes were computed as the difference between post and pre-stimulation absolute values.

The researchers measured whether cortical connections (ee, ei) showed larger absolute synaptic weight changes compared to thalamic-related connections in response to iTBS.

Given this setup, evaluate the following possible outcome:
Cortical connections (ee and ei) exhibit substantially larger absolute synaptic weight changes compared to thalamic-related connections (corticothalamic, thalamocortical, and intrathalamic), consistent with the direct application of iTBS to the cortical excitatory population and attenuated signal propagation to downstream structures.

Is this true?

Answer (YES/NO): NO